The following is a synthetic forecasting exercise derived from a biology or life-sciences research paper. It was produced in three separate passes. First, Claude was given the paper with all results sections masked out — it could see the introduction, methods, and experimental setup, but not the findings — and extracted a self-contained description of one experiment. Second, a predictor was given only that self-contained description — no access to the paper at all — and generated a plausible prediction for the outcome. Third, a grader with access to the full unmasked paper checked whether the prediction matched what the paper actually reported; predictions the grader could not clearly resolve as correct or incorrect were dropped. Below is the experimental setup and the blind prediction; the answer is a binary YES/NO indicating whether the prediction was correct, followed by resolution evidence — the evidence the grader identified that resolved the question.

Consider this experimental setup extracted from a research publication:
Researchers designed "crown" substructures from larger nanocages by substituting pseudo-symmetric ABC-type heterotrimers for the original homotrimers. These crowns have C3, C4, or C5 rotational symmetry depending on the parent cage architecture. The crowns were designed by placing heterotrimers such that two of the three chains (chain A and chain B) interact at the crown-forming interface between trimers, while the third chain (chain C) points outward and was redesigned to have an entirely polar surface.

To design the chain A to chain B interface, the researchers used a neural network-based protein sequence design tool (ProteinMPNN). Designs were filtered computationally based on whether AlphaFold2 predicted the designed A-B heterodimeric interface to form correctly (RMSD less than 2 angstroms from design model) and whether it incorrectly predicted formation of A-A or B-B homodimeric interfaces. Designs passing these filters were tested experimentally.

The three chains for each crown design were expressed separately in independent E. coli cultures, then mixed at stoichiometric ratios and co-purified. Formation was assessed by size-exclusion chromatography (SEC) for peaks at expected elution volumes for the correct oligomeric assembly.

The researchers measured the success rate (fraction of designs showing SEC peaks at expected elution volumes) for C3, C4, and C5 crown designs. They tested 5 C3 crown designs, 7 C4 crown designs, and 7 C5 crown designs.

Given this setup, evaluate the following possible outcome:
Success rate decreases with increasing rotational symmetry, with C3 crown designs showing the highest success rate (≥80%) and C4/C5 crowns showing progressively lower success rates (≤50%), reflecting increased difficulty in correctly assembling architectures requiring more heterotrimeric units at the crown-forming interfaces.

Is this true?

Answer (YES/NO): NO